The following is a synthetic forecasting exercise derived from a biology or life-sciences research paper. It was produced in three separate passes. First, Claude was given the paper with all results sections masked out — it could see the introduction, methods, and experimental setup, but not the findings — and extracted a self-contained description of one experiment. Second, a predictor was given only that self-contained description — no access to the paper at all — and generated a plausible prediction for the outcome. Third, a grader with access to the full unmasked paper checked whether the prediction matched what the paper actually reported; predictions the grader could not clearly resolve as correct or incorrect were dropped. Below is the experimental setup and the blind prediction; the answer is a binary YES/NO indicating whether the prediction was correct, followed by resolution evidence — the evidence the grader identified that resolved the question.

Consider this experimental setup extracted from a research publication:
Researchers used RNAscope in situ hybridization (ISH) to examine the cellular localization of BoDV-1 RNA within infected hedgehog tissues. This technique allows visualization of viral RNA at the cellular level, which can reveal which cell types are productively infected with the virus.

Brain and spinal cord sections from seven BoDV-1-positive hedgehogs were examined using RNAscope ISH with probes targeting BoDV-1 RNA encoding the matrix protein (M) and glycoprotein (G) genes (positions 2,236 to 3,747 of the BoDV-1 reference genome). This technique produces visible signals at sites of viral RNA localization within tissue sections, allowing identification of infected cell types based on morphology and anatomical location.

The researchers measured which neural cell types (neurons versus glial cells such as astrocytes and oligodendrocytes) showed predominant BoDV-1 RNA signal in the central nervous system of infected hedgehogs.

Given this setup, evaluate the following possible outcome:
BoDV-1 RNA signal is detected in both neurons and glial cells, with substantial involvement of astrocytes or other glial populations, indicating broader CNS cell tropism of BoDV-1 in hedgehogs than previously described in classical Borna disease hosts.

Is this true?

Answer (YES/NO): YES